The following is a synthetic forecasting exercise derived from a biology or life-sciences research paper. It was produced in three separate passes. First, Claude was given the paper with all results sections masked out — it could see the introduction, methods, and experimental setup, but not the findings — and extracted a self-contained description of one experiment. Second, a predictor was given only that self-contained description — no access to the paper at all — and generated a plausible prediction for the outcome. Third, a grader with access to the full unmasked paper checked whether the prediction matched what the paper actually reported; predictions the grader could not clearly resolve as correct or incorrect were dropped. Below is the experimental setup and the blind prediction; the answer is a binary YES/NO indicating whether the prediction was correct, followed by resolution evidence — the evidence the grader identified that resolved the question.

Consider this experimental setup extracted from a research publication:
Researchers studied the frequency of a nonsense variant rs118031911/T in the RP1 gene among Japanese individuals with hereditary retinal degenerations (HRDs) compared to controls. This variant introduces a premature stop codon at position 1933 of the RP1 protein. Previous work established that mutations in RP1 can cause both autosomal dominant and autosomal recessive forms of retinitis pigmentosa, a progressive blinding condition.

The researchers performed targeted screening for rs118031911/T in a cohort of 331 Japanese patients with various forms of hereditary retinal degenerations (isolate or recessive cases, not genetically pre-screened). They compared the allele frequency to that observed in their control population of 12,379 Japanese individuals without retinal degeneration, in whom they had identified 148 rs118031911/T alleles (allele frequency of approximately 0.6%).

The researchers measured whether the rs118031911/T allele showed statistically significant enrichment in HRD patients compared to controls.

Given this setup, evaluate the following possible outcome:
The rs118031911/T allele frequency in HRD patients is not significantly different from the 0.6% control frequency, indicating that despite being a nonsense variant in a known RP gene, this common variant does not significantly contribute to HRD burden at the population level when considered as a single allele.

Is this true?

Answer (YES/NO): NO